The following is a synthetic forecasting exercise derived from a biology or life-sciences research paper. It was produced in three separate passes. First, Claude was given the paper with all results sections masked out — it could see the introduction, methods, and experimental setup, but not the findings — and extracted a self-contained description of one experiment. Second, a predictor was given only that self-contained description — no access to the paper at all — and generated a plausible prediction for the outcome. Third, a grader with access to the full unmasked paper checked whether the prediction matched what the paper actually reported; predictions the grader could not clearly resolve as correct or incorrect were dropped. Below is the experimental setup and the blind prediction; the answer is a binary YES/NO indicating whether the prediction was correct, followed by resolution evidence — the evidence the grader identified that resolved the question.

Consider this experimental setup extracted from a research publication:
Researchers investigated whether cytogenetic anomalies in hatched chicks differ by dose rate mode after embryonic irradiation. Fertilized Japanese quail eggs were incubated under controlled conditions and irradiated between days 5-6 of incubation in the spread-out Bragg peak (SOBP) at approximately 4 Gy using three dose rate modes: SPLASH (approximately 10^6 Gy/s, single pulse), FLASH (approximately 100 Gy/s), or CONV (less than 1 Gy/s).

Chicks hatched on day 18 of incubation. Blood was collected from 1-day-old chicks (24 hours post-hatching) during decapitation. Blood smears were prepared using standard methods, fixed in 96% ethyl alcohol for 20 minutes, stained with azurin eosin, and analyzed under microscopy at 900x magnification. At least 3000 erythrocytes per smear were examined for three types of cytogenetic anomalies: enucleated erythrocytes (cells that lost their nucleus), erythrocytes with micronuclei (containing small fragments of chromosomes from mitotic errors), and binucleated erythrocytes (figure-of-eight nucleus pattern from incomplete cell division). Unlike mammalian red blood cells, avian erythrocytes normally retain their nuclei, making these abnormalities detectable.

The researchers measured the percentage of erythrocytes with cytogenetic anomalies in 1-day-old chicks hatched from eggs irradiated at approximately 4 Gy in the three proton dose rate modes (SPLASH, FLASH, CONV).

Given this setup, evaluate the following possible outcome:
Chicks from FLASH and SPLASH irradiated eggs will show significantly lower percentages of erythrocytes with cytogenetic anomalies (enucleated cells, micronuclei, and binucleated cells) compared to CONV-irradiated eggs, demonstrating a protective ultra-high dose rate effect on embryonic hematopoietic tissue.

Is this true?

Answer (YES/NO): NO